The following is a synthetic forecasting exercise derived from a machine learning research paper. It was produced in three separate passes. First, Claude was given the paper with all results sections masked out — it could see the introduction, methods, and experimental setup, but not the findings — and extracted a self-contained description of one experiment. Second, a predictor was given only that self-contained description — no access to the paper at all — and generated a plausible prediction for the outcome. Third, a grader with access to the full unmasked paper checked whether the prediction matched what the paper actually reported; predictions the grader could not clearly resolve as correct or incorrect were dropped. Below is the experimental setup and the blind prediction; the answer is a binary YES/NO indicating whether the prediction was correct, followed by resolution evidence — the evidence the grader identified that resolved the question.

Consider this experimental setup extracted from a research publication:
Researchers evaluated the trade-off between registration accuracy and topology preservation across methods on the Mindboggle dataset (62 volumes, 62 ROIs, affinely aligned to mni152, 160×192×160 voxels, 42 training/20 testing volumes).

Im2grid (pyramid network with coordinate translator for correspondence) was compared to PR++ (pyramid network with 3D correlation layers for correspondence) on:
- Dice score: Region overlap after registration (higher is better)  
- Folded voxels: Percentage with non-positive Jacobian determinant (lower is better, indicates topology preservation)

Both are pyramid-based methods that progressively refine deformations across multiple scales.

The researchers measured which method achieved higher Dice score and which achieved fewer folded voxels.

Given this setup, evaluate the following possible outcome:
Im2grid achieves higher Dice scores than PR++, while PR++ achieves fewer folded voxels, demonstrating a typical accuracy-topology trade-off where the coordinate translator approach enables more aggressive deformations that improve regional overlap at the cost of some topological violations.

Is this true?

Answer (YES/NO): NO